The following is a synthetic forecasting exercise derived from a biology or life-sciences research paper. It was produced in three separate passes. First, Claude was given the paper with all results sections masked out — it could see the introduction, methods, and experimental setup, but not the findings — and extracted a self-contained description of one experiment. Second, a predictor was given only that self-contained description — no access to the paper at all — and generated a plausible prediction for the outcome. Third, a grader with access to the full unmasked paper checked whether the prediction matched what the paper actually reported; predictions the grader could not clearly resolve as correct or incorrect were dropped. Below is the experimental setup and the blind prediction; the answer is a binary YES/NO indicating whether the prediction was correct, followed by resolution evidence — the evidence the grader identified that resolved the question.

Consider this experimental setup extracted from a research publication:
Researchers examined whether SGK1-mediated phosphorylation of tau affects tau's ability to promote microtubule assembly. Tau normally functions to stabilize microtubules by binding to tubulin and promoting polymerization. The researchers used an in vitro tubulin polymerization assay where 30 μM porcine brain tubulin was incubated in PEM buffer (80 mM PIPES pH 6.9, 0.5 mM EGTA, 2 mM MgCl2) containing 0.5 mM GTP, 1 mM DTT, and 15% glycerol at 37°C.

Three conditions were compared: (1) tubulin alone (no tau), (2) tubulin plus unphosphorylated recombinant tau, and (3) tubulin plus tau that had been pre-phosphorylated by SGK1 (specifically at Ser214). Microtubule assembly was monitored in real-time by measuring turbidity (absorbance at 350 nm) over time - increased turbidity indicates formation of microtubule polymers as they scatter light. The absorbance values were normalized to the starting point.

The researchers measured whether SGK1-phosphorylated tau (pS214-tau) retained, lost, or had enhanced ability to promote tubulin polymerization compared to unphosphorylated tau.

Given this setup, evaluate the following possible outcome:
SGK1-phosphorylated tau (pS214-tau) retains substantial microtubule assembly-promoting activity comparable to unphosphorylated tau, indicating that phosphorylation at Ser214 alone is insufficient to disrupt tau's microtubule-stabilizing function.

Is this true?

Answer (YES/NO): NO